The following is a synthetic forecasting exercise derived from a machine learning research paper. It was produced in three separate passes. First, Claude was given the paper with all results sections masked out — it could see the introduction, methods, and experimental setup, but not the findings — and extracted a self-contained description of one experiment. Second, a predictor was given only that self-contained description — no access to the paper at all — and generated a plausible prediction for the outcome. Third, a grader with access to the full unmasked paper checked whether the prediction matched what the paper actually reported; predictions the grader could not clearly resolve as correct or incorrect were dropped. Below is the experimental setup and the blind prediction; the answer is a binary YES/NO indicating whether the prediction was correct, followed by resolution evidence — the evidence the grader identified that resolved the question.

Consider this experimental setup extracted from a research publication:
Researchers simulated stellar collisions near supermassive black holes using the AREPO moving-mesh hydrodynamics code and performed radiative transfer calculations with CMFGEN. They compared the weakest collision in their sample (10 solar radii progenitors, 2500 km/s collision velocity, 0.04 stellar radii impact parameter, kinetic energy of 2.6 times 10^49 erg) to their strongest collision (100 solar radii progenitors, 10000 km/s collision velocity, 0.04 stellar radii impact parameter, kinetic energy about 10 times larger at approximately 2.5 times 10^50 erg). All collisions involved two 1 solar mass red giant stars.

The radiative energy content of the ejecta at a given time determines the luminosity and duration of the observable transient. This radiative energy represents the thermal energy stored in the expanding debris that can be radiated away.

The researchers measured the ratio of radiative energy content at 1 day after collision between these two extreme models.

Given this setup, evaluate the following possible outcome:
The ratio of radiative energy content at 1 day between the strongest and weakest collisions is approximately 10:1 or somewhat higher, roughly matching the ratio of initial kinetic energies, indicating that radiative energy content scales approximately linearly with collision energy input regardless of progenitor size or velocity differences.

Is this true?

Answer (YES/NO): NO